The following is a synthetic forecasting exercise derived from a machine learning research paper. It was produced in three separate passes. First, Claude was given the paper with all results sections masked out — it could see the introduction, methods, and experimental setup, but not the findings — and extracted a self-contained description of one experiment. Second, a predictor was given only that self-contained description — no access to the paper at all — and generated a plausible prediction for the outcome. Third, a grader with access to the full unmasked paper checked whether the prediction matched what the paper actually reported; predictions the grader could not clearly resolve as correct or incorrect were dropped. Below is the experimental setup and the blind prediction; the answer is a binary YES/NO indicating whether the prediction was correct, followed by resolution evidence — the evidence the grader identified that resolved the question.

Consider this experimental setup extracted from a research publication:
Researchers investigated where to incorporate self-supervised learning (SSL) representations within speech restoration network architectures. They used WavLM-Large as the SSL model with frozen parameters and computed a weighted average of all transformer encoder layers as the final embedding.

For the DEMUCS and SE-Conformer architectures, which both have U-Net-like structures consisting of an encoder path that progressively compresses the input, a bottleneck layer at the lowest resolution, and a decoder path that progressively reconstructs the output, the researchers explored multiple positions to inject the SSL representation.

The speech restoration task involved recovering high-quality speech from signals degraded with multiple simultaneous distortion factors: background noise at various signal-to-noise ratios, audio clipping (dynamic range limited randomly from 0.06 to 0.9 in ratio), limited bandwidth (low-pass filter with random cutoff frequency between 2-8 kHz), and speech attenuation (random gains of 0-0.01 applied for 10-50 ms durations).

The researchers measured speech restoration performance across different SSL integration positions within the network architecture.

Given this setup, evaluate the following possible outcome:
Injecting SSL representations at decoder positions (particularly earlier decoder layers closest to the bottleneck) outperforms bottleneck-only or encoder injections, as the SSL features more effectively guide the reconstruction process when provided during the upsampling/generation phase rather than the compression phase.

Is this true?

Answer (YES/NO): NO